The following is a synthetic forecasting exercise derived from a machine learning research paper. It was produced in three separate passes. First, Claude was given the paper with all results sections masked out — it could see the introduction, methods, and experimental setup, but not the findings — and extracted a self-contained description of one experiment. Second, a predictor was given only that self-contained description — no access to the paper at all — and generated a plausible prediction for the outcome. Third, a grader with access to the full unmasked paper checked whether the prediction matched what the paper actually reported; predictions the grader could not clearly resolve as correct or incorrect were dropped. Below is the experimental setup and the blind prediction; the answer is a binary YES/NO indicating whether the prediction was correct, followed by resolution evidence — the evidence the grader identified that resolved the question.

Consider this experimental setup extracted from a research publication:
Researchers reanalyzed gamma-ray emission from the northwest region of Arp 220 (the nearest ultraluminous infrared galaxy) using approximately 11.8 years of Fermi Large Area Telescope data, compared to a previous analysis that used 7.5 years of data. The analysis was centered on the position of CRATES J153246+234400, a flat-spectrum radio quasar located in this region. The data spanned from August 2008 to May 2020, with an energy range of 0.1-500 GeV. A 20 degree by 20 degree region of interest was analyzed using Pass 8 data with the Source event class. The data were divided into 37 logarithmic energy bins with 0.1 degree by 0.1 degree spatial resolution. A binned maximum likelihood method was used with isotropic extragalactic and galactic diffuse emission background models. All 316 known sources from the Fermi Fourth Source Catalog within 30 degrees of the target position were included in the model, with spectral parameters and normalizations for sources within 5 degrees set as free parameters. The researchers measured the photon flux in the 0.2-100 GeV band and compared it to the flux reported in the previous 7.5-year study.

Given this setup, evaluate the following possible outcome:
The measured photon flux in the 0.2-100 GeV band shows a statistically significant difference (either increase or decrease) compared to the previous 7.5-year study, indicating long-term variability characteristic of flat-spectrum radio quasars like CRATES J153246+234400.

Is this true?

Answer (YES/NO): YES